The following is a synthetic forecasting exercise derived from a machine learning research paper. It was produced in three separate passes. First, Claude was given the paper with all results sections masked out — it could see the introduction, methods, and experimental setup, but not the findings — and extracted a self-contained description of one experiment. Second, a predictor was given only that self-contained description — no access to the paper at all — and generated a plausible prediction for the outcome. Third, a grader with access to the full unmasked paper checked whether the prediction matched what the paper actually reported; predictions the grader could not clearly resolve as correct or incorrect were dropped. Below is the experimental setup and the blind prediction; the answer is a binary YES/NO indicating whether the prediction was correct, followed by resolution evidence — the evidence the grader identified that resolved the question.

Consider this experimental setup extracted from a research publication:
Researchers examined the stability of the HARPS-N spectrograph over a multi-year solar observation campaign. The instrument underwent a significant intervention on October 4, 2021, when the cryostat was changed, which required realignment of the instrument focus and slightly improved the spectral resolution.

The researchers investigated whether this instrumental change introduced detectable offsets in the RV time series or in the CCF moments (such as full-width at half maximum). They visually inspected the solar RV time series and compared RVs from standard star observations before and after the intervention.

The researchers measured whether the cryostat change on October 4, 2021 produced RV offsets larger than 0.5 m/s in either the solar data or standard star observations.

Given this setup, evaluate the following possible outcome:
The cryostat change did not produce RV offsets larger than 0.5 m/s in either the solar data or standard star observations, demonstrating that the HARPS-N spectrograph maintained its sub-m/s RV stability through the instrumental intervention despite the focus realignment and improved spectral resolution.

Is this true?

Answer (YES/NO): YES